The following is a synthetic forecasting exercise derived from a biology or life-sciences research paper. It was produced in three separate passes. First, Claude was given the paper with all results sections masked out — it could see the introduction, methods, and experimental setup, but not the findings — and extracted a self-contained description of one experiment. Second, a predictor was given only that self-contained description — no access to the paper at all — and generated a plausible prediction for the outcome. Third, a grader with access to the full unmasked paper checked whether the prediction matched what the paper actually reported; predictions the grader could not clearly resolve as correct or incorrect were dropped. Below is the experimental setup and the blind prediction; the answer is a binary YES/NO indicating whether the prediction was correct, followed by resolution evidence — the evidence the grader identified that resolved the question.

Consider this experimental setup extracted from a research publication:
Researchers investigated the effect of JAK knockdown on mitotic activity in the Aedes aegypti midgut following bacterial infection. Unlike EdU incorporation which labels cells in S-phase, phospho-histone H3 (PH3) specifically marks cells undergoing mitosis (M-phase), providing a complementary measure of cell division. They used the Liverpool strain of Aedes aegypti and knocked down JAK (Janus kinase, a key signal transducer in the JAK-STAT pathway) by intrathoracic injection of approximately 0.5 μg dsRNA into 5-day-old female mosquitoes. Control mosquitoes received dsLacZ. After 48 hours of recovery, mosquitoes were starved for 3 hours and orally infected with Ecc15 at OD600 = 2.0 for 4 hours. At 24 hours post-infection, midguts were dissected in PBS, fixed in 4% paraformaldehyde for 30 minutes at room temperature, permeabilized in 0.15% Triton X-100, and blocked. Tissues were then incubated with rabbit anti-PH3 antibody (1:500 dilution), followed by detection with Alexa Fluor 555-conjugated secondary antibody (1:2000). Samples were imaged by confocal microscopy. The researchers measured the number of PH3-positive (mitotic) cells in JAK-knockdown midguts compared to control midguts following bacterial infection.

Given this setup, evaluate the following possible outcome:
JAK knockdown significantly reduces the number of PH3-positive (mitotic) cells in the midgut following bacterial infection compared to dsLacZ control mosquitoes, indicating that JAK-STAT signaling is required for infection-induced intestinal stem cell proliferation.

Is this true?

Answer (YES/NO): YES